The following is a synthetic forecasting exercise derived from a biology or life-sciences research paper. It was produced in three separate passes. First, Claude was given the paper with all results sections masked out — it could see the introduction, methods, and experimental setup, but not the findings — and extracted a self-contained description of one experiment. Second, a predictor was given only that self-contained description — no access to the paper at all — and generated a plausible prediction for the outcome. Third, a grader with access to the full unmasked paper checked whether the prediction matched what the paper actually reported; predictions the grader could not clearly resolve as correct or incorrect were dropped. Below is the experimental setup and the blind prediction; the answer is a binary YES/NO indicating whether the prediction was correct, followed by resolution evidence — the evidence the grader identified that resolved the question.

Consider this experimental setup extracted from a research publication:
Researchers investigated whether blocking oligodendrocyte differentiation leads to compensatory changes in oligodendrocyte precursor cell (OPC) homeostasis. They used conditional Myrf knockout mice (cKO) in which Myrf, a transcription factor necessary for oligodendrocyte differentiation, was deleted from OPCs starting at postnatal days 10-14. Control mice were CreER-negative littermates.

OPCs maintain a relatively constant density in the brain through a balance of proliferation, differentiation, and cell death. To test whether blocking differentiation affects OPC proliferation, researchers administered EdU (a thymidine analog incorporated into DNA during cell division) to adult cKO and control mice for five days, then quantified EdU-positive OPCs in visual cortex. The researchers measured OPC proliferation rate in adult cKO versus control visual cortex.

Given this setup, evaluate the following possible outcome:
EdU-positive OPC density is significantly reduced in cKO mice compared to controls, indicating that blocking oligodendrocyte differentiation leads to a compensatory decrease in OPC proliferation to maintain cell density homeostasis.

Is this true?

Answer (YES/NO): YES